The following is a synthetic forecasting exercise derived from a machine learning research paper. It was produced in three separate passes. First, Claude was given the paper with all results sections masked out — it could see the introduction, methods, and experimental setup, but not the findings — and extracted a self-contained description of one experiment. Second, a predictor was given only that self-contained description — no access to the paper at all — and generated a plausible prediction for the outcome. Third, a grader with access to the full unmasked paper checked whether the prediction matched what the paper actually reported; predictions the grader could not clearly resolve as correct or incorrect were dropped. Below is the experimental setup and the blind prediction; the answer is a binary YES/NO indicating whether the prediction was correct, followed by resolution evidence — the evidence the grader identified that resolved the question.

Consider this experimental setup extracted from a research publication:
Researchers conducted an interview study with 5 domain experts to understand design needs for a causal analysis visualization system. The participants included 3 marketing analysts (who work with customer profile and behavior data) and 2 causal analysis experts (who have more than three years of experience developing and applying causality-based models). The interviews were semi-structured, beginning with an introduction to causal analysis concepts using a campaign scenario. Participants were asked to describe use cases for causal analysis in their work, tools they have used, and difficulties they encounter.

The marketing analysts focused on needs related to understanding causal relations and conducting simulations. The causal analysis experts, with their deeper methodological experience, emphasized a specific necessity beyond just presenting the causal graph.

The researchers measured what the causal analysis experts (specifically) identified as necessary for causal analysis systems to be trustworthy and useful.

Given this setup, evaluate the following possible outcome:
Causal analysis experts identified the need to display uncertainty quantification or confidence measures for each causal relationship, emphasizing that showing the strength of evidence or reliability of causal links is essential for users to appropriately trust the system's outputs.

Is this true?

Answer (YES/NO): NO